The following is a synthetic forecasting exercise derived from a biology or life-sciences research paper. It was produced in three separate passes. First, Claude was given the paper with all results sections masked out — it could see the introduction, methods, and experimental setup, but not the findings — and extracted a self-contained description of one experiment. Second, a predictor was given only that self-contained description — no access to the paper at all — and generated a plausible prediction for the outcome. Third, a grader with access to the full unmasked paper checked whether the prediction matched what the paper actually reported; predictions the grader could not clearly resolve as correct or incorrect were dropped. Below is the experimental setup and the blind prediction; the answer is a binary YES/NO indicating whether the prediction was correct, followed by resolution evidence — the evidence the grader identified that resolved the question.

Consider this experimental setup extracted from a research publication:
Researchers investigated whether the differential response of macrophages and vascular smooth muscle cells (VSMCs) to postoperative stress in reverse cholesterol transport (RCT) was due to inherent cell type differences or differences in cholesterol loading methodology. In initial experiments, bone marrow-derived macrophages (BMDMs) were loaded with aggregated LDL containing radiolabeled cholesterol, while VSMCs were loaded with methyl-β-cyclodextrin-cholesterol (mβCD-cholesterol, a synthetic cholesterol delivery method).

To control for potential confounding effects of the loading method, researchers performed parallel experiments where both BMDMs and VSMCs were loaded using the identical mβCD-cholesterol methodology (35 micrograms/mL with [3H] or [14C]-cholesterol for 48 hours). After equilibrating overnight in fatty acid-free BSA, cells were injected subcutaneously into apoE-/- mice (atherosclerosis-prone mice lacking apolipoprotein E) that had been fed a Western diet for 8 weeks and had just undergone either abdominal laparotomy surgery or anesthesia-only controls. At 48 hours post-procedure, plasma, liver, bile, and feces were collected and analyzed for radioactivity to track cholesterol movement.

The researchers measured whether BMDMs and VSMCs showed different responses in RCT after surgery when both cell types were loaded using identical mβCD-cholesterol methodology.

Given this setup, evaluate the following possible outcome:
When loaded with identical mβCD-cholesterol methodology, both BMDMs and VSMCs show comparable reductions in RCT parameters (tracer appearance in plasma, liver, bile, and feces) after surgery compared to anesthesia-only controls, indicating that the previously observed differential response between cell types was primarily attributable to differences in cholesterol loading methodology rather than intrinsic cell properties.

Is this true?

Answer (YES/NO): NO